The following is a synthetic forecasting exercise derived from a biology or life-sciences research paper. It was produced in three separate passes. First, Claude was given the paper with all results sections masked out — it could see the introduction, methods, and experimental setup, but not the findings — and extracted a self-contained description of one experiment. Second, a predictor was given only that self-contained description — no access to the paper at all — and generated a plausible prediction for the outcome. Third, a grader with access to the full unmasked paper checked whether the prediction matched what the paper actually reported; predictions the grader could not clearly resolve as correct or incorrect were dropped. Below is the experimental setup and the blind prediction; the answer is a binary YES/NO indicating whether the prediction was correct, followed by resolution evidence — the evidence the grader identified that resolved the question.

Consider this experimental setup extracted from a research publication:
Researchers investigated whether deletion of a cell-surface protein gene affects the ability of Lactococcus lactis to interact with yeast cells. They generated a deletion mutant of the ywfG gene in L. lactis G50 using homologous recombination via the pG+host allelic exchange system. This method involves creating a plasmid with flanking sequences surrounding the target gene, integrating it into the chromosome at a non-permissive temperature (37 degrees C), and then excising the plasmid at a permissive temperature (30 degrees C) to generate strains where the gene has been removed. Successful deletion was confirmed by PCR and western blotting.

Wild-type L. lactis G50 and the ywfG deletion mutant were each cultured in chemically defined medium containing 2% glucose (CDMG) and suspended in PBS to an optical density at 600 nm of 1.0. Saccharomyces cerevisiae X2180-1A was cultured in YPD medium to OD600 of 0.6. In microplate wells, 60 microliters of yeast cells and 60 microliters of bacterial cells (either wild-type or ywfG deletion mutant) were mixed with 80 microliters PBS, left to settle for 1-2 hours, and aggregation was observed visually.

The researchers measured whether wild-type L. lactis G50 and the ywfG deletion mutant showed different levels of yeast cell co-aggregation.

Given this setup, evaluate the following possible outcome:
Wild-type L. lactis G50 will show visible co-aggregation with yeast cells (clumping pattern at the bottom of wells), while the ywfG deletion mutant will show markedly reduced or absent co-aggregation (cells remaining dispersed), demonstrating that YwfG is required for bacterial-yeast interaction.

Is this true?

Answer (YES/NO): YES